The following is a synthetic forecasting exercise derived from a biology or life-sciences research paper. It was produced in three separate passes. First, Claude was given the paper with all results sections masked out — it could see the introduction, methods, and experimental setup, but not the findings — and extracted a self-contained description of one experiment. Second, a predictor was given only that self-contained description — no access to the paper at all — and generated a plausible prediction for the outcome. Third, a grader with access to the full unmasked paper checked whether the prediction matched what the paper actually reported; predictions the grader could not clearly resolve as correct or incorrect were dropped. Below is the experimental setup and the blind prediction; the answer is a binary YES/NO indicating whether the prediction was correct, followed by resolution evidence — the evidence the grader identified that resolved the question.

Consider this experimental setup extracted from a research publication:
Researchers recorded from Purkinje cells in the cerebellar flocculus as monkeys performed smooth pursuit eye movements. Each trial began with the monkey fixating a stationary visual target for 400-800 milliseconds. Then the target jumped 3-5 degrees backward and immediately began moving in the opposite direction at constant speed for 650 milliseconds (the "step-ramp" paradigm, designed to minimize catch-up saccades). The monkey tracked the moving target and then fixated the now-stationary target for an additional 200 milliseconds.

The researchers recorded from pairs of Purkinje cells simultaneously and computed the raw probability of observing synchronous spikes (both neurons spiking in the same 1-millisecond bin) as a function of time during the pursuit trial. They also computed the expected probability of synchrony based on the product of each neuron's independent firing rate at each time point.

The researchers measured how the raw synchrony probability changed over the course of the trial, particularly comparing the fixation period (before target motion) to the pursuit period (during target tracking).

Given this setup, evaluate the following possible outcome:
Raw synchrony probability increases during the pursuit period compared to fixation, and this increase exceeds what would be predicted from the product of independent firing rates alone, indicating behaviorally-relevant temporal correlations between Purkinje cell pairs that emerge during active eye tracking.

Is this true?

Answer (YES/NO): NO